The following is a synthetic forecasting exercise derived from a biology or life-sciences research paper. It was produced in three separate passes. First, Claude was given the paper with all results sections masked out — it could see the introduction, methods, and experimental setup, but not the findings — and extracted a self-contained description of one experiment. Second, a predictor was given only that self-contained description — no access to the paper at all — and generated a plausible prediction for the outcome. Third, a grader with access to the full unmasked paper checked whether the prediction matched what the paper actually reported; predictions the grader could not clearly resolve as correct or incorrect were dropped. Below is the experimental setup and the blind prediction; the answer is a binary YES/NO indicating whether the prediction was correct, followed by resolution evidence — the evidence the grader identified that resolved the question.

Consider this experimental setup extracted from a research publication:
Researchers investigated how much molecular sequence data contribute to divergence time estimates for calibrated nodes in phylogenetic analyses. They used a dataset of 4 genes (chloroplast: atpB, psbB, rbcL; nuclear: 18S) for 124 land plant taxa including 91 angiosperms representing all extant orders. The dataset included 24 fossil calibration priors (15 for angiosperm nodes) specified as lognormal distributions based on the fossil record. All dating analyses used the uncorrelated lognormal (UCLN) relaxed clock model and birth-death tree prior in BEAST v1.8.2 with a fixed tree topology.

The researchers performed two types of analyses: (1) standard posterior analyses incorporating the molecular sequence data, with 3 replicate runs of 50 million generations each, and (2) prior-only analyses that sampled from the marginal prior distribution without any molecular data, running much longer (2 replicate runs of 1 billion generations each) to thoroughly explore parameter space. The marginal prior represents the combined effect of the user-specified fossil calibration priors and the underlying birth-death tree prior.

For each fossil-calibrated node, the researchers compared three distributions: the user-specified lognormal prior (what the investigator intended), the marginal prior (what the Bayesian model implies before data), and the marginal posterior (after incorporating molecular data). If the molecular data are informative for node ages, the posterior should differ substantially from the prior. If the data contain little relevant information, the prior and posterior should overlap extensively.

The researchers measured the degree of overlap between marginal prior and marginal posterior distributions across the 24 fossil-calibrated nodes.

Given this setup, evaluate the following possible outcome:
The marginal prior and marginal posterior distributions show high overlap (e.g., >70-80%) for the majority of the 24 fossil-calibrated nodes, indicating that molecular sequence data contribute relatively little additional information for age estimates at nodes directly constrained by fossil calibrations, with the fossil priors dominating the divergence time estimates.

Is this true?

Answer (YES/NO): YES